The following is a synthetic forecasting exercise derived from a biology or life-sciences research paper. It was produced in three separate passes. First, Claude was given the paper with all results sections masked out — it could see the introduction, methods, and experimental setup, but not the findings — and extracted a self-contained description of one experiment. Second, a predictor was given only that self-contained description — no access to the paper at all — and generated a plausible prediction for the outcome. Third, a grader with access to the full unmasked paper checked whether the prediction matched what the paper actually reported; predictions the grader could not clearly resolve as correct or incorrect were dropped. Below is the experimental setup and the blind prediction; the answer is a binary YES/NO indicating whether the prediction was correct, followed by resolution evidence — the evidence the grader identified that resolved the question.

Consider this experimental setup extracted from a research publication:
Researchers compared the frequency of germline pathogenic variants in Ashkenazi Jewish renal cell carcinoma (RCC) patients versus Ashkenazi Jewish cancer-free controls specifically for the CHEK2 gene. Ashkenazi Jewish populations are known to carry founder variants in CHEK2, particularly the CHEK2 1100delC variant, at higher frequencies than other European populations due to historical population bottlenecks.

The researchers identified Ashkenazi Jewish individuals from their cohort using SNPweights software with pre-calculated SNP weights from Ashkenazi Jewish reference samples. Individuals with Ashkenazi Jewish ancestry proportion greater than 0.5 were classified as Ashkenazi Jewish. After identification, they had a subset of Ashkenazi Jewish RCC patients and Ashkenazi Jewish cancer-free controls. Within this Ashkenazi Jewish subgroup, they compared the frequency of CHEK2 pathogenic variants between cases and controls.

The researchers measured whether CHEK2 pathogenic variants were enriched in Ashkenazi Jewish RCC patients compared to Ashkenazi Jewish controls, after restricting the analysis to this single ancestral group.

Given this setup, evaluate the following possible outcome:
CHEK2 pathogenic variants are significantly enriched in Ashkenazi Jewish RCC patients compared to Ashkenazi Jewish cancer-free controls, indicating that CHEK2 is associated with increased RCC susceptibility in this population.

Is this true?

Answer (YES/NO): NO